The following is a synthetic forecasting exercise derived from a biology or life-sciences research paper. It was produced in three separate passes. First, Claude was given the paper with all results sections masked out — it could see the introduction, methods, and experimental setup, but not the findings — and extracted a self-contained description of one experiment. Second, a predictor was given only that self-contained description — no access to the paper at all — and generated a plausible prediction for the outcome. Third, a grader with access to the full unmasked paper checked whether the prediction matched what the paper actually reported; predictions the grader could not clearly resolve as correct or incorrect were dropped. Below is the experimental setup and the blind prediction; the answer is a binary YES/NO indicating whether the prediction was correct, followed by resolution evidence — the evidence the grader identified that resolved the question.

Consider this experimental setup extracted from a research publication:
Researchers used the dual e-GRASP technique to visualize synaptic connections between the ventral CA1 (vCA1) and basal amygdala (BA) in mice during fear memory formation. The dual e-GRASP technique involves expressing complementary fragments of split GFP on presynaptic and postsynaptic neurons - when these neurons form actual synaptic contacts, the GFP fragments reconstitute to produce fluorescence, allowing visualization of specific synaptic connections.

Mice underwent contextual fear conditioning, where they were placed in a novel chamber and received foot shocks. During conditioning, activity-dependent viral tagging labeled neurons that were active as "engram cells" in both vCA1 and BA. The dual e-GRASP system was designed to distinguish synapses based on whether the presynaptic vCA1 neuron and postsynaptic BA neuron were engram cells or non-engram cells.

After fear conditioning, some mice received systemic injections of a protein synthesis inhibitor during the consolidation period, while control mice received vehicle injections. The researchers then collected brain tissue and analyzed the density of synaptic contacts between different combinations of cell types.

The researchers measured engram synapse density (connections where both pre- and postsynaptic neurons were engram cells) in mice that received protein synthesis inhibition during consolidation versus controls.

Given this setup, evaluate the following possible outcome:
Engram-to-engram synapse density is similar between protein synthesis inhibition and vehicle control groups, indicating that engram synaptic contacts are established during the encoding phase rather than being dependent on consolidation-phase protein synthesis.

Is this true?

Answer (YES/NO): NO